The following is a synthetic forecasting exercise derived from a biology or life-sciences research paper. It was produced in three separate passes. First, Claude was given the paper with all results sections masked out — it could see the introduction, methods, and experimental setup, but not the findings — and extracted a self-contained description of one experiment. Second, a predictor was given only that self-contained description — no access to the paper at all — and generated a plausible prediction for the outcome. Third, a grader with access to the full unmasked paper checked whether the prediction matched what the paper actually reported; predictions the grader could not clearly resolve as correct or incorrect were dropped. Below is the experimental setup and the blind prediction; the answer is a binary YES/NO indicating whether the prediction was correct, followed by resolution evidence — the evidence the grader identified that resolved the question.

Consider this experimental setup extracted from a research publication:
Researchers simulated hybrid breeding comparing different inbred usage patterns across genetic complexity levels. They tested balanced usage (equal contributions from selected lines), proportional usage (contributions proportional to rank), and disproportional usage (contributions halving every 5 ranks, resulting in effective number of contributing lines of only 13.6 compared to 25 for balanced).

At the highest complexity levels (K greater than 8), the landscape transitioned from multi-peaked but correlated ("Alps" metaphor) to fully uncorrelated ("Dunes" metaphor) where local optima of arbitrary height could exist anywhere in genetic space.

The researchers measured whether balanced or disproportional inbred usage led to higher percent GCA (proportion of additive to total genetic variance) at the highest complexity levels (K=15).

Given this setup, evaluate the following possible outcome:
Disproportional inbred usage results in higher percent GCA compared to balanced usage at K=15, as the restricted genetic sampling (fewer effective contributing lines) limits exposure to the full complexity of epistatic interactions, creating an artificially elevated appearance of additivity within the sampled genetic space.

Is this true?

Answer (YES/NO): YES